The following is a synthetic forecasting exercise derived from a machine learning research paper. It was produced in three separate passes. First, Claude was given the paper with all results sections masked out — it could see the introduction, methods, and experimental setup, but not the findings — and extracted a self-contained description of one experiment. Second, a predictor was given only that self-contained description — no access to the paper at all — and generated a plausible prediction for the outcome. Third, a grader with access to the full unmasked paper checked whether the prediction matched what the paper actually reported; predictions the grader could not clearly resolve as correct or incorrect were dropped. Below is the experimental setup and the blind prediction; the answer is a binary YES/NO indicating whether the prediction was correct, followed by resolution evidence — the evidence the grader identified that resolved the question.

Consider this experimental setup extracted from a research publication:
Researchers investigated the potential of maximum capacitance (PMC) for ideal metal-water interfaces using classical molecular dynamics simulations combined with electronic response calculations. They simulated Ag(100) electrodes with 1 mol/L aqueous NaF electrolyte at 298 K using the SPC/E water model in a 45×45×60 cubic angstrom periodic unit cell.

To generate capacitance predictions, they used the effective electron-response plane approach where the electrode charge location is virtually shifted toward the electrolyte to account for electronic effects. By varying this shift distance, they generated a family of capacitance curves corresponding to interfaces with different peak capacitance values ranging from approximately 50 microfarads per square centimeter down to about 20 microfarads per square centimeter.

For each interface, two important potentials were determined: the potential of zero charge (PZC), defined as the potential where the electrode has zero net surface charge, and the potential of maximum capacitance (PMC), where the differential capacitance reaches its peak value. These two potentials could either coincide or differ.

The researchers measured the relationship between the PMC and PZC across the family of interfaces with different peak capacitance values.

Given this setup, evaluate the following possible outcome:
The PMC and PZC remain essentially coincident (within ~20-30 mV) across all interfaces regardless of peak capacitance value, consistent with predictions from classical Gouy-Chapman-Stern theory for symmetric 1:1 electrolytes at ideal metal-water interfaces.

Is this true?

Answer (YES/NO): NO